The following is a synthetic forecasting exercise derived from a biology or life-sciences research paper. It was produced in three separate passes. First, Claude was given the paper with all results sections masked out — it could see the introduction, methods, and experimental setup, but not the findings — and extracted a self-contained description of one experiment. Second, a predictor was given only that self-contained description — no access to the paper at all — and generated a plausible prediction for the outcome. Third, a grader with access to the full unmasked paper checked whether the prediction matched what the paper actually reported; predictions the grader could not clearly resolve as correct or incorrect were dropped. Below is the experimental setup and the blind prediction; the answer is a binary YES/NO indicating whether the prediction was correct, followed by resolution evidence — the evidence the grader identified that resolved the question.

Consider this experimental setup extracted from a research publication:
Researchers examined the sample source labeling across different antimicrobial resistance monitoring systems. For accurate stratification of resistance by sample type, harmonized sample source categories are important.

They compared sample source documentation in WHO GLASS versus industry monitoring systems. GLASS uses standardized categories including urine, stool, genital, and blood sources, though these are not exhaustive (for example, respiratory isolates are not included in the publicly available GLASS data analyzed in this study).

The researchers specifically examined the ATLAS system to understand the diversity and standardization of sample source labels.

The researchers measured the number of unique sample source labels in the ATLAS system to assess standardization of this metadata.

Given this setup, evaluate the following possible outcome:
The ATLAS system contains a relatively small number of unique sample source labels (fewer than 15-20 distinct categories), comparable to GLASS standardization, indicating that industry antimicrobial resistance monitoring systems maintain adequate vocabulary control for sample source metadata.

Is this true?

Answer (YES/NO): NO